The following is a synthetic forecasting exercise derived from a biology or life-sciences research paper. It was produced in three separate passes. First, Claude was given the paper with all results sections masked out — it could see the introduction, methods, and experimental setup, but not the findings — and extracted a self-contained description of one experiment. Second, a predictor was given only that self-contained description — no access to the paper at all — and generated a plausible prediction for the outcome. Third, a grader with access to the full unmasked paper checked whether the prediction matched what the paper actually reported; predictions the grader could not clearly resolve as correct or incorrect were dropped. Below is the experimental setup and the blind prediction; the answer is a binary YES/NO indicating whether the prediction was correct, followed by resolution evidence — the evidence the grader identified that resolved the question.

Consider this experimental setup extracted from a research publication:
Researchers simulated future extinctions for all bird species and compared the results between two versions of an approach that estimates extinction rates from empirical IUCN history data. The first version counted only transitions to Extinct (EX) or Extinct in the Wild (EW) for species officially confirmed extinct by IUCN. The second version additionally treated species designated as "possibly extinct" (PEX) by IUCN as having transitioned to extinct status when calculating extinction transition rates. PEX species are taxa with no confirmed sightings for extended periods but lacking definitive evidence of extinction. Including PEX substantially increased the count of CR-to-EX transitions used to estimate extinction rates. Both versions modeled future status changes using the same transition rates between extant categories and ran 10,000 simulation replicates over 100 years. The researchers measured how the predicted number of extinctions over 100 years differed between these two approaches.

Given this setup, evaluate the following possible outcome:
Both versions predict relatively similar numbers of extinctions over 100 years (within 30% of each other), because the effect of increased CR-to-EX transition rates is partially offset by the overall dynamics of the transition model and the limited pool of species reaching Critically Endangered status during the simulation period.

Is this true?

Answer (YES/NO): NO